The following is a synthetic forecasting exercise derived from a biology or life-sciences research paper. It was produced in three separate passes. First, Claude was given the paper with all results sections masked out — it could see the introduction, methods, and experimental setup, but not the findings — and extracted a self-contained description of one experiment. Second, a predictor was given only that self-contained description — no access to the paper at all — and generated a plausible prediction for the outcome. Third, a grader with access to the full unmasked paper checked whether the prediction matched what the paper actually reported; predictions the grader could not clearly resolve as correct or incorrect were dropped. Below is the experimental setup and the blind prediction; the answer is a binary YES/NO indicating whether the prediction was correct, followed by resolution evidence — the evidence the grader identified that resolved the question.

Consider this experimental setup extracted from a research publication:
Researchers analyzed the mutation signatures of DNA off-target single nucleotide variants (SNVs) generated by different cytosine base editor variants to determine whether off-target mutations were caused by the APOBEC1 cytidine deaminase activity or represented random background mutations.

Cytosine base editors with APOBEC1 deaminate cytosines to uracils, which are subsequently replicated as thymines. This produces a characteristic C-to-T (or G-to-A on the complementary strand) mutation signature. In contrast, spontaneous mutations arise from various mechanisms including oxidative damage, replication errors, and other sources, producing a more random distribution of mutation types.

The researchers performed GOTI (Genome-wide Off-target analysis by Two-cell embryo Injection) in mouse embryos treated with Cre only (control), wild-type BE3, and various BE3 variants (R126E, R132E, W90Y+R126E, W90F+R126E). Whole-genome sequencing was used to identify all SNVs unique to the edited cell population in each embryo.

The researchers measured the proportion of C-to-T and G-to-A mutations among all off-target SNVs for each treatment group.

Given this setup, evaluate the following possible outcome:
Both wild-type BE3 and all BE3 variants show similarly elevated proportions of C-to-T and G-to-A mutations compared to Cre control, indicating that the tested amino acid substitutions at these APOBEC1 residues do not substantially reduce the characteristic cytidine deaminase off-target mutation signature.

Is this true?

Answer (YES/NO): NO